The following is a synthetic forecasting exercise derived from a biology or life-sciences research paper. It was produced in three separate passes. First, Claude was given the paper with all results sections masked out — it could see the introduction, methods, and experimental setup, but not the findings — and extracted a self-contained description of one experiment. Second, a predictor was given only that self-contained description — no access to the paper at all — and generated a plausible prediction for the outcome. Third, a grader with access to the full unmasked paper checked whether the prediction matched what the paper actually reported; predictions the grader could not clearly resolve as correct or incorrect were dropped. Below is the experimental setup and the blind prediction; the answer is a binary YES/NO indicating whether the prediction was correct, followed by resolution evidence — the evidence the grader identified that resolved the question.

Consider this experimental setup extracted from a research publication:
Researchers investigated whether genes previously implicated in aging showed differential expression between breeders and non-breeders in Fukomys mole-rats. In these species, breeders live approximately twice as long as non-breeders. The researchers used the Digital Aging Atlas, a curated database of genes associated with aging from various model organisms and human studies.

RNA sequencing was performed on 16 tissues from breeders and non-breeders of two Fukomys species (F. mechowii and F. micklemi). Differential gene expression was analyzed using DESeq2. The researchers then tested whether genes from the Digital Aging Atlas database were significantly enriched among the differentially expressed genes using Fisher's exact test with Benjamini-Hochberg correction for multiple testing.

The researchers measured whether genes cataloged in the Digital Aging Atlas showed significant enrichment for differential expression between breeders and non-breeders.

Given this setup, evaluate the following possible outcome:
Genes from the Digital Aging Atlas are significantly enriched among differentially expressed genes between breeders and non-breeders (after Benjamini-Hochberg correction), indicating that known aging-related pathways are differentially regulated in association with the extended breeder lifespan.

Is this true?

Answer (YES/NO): YES